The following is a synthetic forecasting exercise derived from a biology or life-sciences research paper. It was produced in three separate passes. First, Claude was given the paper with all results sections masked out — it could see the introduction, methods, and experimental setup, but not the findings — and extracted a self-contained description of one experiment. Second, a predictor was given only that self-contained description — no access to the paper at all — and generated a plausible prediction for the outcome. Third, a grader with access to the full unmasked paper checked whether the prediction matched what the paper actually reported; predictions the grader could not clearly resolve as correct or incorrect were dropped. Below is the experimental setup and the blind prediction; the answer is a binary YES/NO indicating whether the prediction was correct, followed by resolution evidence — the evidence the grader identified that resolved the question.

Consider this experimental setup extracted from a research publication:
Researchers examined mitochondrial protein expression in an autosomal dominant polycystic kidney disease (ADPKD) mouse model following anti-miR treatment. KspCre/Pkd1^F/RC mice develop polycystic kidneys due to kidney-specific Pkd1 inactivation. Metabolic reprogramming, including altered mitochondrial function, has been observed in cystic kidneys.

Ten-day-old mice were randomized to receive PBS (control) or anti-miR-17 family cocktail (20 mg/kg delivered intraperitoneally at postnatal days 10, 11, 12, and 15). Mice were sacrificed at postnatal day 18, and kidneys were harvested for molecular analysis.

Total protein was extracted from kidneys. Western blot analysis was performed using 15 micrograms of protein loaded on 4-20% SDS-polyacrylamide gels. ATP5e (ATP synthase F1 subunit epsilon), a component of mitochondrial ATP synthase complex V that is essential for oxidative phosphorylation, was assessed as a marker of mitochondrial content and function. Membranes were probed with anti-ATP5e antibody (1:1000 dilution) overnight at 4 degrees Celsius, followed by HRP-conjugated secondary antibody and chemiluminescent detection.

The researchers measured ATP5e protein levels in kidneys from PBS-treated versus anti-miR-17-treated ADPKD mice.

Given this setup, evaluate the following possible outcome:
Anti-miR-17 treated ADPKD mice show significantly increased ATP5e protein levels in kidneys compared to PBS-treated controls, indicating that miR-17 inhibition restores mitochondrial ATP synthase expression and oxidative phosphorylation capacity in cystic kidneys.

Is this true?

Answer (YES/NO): NO